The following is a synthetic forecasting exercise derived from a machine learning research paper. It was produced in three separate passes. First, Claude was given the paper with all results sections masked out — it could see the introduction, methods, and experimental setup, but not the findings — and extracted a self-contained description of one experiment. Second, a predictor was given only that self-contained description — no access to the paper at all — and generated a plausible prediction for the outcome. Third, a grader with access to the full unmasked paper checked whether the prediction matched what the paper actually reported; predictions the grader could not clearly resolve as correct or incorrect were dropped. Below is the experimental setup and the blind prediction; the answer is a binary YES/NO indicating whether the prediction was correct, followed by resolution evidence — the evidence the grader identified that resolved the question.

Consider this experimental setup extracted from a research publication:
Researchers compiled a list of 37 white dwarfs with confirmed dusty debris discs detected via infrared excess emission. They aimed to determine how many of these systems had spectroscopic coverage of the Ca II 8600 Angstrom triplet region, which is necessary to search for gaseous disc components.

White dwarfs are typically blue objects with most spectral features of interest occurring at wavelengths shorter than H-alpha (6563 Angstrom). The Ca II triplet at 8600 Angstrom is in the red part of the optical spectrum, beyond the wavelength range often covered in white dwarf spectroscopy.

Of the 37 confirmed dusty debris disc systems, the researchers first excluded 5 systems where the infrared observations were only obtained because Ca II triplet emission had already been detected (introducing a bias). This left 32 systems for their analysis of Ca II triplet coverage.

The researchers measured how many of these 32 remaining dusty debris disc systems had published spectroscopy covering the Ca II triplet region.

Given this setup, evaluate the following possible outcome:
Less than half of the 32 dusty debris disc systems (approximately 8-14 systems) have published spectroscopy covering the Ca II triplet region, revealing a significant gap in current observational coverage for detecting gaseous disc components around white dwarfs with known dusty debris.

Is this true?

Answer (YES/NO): NO